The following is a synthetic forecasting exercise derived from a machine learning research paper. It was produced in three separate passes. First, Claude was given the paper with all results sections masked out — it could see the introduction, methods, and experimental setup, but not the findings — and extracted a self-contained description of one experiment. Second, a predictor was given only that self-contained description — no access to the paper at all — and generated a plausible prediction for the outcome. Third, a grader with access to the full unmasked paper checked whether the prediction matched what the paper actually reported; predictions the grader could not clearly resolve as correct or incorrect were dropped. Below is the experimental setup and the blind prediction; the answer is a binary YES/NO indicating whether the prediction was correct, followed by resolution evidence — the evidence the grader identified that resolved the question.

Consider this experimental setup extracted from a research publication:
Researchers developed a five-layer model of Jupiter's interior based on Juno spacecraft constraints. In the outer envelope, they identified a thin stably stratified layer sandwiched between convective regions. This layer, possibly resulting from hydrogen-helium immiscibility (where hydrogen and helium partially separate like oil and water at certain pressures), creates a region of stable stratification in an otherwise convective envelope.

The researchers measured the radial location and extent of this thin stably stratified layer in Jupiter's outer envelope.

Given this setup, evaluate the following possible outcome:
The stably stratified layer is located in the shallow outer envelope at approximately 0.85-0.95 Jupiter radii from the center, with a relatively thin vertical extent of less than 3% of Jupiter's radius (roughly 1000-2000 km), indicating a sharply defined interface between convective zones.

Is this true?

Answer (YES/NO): YES